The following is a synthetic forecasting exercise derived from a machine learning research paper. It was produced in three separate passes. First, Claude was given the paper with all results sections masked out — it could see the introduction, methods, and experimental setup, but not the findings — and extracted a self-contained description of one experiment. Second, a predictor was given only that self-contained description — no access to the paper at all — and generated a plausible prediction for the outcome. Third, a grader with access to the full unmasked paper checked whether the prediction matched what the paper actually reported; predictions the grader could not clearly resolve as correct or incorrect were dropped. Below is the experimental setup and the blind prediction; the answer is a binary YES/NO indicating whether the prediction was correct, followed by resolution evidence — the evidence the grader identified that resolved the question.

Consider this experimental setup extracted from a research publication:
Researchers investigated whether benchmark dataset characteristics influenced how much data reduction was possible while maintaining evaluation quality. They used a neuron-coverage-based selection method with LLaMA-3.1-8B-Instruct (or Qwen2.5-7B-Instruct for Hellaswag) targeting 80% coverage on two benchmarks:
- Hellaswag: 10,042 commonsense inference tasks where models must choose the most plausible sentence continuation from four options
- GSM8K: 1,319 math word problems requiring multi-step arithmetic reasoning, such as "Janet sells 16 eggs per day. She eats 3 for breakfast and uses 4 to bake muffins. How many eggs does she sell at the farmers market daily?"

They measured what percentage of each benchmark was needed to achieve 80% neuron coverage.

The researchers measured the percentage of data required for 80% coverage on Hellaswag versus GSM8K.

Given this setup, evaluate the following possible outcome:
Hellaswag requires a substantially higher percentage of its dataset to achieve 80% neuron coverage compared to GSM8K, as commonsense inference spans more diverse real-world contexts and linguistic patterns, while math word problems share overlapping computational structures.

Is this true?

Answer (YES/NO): NO